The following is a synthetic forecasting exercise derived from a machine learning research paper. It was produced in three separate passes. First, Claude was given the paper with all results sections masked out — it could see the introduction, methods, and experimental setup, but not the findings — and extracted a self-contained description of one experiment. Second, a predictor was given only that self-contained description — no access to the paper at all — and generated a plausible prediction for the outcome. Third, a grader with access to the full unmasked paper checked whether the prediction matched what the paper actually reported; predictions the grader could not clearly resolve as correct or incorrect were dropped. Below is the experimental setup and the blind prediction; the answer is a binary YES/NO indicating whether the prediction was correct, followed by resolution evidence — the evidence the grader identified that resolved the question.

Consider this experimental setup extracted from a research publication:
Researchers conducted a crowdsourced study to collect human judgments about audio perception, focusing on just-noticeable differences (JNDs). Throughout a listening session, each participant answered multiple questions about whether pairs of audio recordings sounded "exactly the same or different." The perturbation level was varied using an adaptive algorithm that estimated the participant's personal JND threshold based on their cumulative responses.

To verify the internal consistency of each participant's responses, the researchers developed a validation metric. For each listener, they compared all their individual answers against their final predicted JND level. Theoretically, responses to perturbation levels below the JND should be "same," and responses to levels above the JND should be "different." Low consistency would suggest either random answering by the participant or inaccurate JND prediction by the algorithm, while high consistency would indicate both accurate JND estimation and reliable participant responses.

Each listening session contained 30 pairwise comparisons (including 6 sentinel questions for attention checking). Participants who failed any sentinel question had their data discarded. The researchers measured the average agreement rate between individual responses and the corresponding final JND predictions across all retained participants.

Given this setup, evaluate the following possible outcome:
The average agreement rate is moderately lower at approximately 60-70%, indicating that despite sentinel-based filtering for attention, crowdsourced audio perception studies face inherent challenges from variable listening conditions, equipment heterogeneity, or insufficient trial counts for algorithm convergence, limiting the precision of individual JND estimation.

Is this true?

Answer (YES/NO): NO